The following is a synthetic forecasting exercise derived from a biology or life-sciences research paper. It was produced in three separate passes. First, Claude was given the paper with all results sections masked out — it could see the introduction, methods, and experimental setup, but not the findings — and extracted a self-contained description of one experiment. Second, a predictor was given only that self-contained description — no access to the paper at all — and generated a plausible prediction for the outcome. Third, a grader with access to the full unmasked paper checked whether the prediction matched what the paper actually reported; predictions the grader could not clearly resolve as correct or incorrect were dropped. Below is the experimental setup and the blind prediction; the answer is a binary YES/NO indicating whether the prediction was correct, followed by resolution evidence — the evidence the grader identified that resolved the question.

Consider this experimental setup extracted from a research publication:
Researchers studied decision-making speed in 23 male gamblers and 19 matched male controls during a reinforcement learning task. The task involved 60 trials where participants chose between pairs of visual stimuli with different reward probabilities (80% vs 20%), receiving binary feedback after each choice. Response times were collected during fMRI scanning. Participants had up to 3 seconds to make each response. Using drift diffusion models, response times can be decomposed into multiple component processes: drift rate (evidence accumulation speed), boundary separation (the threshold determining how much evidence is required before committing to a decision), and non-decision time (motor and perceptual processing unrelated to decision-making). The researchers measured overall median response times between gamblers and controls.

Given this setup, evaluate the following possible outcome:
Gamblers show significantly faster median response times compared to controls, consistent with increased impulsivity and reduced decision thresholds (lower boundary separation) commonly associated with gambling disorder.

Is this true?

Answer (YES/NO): NO